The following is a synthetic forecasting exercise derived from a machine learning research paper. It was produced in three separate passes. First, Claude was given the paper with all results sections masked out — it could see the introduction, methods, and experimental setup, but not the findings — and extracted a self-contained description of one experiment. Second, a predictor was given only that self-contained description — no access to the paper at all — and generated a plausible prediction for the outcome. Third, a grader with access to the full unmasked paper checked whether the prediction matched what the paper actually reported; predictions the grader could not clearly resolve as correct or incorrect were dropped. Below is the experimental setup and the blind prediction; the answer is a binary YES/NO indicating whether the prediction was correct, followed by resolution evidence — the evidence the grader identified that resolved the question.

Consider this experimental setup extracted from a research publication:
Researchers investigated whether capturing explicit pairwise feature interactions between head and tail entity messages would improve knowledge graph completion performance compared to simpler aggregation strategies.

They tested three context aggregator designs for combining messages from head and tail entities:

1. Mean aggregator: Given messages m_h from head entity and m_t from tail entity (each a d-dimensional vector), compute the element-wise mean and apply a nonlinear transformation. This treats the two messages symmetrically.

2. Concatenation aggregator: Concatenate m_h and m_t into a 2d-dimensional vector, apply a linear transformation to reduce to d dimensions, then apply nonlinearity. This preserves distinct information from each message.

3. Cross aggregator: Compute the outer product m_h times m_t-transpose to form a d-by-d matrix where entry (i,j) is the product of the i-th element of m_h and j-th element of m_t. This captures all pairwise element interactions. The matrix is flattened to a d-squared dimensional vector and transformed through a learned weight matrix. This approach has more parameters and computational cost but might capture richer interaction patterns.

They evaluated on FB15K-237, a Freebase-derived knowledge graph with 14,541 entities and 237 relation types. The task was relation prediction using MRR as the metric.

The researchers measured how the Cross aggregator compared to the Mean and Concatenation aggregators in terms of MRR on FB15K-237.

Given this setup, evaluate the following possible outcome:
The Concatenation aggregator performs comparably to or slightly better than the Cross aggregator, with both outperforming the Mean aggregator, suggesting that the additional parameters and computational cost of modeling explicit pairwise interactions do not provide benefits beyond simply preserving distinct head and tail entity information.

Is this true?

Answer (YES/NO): YES